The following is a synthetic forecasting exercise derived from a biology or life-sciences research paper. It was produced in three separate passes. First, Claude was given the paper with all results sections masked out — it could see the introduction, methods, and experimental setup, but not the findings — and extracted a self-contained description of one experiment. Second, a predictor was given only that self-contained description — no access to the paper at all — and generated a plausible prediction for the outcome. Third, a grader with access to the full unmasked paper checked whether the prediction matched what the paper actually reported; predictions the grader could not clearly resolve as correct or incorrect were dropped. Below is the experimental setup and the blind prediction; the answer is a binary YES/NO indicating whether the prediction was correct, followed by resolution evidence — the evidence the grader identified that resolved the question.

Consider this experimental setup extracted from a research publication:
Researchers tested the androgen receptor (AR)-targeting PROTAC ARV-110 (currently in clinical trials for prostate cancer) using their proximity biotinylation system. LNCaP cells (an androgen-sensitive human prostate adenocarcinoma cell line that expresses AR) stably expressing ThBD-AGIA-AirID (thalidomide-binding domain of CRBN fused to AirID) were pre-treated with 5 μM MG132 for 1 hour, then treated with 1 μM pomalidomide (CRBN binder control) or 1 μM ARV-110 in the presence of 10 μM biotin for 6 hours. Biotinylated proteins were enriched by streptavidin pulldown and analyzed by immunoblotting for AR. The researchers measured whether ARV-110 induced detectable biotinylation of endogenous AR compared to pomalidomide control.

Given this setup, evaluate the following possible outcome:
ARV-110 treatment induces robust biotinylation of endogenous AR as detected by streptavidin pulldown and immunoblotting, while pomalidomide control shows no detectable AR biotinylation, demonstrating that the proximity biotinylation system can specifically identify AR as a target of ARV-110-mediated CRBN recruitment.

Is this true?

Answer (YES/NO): YES